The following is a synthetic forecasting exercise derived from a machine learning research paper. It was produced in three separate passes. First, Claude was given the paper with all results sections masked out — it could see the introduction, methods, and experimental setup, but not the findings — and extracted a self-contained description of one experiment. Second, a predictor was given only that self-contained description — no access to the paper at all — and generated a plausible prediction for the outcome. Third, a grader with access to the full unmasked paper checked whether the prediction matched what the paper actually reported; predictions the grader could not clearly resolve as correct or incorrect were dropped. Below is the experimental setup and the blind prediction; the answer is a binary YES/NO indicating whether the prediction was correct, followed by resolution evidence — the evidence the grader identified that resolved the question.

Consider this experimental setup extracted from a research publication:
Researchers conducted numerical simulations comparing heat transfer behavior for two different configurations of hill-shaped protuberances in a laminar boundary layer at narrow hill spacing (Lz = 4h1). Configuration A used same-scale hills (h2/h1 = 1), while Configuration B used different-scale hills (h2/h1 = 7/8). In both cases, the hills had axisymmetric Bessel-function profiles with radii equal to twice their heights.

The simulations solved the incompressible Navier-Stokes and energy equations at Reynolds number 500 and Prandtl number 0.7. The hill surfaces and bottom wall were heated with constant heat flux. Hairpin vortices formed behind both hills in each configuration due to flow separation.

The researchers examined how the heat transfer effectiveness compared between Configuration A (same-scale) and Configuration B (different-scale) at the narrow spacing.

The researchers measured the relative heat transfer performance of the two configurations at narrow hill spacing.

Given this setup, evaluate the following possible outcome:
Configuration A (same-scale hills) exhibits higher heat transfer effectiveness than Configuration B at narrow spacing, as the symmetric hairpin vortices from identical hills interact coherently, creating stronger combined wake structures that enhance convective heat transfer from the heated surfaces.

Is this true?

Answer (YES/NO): YES